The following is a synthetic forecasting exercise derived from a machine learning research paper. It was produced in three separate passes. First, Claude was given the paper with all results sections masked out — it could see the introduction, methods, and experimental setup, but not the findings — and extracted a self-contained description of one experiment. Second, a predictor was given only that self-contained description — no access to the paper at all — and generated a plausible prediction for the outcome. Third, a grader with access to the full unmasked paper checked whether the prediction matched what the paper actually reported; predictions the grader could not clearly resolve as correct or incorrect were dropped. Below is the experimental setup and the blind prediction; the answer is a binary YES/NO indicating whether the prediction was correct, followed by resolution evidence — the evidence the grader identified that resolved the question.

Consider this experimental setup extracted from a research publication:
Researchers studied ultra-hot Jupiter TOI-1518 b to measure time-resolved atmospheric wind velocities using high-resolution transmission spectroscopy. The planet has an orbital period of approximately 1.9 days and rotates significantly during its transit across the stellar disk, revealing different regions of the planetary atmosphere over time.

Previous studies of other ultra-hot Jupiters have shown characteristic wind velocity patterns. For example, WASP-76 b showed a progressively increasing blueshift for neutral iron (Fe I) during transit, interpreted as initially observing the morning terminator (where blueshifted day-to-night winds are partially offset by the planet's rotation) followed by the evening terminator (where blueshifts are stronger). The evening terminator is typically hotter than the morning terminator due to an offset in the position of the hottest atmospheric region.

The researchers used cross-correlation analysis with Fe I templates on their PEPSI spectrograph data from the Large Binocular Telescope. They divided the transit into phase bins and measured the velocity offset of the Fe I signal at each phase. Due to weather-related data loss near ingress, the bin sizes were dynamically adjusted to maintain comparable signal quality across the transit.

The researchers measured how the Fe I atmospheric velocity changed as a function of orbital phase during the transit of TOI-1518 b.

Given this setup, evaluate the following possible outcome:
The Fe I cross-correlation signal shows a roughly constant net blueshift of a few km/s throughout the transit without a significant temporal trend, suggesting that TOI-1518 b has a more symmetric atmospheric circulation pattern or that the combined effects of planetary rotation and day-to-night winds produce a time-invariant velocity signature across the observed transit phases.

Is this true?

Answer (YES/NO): NO